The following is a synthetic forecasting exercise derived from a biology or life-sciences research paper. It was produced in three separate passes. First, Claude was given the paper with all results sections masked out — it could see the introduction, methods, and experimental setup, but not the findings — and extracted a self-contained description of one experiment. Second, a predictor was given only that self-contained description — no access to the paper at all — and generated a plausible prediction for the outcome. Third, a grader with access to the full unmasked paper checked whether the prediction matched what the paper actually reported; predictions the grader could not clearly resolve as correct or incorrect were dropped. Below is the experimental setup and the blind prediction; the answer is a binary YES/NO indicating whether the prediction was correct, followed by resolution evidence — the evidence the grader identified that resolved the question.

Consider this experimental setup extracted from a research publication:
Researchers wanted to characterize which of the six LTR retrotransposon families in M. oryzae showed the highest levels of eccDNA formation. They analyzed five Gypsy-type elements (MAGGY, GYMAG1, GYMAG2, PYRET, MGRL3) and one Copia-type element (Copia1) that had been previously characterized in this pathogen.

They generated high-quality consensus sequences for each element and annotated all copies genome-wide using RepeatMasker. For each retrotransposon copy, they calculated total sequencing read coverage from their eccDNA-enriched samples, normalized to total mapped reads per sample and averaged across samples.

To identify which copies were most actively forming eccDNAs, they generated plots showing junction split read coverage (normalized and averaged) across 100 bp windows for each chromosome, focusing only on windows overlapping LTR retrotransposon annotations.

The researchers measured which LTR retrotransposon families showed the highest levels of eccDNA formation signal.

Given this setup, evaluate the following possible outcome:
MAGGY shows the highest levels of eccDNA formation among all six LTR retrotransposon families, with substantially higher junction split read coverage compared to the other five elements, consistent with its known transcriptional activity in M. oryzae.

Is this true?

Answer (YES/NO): NO